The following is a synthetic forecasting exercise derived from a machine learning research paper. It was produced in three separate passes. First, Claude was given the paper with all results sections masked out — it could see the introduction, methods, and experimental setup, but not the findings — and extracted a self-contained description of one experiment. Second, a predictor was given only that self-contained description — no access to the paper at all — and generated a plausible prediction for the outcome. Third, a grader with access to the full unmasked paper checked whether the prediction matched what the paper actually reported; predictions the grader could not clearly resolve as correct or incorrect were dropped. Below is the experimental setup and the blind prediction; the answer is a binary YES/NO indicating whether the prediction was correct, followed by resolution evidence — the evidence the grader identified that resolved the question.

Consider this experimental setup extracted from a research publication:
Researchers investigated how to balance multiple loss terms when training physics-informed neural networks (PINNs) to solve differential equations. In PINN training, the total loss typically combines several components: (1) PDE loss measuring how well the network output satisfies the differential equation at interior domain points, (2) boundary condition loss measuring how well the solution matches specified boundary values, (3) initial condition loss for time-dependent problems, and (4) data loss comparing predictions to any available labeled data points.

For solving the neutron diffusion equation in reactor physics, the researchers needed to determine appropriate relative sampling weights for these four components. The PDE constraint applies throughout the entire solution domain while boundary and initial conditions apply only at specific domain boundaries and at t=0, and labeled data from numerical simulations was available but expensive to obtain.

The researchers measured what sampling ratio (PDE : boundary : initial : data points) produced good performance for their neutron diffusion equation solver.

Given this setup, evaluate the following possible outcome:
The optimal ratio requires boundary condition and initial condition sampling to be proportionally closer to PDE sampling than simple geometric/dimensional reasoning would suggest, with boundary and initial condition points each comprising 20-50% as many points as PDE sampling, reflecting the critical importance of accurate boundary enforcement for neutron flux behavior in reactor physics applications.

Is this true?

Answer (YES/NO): YES